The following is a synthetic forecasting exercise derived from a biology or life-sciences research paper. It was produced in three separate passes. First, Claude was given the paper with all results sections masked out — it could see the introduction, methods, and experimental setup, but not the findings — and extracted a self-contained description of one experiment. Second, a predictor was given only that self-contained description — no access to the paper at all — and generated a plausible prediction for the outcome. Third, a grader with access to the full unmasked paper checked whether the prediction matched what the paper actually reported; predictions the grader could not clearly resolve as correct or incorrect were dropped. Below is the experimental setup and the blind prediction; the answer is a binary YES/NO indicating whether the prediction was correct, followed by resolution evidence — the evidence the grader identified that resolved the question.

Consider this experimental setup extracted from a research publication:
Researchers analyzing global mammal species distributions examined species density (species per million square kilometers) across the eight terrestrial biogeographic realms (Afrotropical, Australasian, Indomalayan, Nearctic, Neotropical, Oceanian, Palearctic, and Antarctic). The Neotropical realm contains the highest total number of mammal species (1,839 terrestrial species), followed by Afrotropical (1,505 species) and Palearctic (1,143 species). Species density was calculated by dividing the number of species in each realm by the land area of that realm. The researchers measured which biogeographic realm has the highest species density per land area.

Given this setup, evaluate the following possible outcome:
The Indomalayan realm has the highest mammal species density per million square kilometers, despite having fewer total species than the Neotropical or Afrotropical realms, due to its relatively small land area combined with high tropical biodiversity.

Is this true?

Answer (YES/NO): YES